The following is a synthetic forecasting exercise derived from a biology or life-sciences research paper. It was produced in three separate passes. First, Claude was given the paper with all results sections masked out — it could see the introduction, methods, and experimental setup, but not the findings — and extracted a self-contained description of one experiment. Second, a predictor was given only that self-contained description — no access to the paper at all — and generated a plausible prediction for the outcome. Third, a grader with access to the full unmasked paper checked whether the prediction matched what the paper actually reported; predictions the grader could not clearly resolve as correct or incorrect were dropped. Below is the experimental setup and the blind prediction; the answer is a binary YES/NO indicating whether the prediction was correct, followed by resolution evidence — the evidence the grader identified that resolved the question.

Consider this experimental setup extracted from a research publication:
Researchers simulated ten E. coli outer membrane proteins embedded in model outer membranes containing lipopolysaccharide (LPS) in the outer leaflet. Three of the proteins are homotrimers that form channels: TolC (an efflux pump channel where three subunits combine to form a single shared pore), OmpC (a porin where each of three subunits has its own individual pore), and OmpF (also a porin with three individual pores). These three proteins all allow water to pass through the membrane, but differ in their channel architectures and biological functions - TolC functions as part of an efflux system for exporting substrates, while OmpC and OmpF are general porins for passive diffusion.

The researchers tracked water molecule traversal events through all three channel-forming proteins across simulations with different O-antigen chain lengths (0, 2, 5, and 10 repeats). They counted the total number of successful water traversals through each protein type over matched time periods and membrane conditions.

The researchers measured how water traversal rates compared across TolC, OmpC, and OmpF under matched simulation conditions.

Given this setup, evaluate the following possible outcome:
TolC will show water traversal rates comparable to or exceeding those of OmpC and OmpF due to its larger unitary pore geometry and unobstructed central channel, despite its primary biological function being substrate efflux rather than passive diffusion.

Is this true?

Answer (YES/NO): YES